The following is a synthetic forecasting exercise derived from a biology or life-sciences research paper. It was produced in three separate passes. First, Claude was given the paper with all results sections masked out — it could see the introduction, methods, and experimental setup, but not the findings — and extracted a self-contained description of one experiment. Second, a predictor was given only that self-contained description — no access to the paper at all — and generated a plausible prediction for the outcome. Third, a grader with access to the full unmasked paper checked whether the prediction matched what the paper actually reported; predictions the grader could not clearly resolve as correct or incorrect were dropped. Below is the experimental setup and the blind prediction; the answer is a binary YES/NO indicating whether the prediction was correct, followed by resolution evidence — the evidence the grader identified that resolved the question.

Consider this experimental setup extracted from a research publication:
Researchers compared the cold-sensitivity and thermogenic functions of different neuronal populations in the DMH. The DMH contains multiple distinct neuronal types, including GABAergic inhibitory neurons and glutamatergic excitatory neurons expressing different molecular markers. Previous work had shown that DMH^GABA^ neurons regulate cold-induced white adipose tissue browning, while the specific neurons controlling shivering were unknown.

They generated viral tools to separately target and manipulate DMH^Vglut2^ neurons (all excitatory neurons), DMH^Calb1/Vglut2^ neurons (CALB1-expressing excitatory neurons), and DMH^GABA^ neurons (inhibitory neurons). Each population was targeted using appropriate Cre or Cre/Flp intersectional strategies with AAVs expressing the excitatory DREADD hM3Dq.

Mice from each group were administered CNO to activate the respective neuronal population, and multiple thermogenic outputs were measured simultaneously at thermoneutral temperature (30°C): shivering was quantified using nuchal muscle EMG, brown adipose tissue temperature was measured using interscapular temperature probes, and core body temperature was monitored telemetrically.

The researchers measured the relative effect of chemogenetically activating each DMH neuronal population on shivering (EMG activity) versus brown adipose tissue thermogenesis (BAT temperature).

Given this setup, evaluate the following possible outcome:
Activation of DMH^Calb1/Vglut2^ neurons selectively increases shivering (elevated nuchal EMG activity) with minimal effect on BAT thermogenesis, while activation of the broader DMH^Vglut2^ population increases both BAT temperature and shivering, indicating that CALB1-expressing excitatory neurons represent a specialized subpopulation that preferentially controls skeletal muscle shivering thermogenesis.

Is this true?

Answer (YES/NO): YES